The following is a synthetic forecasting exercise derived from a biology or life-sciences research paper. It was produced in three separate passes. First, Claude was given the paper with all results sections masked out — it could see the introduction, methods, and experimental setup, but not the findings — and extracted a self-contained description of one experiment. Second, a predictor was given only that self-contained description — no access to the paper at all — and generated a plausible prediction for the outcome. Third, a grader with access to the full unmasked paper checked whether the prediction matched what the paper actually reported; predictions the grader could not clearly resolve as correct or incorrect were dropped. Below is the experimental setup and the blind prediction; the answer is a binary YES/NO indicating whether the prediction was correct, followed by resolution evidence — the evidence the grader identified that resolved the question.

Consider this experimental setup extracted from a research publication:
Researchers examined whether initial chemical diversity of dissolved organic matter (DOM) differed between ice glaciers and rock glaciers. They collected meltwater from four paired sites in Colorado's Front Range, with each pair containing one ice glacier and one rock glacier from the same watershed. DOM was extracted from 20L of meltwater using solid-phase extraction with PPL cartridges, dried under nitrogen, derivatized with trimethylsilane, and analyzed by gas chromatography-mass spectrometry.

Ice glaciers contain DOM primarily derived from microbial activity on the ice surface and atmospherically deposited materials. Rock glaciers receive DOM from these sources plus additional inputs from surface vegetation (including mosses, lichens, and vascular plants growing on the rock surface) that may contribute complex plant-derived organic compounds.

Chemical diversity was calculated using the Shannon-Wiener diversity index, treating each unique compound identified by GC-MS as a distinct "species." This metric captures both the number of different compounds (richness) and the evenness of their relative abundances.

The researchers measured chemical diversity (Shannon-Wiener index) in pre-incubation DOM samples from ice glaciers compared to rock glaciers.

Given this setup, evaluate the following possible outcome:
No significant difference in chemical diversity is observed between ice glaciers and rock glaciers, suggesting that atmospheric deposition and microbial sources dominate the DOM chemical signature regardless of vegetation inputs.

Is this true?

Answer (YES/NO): YES